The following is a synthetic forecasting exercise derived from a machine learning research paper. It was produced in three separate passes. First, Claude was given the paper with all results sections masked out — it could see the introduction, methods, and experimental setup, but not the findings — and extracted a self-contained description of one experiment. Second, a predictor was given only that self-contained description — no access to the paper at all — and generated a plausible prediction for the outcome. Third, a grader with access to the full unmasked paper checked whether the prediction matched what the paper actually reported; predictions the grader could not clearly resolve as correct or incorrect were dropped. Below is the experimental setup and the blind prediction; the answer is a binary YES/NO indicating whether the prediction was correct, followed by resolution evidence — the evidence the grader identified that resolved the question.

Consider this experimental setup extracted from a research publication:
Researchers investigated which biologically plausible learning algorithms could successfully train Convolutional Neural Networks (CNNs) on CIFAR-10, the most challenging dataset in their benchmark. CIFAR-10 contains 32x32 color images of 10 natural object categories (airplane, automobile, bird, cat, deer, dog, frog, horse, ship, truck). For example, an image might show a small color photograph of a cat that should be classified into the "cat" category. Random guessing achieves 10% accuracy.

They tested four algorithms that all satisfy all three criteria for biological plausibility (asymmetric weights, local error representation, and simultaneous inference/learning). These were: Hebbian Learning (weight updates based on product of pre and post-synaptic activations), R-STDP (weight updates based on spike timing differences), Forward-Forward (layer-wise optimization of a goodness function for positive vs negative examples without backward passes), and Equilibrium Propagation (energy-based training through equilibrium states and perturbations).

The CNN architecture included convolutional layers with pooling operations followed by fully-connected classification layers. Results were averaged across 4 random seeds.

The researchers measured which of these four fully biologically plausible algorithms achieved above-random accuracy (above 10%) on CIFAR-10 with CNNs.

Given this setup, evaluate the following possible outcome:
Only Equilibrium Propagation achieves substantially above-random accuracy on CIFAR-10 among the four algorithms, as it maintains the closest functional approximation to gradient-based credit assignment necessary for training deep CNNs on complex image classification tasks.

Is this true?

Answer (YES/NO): NO